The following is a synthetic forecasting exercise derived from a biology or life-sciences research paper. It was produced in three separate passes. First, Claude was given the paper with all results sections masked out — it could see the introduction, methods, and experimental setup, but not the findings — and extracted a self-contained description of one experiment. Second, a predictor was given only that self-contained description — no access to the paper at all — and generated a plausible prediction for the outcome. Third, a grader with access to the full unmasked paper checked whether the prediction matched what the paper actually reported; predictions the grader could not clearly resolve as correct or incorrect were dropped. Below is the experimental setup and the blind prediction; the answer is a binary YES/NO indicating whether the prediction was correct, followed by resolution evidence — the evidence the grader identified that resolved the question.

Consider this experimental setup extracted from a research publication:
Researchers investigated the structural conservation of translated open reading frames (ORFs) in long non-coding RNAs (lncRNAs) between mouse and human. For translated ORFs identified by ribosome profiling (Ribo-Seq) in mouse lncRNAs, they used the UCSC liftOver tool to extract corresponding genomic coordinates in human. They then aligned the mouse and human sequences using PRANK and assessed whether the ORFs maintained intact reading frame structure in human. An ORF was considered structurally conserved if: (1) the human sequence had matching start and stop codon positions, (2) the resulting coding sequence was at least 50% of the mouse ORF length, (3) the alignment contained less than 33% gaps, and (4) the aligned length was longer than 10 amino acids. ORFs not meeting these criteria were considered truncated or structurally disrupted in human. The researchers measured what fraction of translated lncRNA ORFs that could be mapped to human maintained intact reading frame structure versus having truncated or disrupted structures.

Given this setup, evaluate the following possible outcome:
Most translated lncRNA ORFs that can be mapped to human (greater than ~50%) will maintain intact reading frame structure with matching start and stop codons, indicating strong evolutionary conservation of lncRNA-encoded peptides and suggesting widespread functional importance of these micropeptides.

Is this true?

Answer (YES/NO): NO